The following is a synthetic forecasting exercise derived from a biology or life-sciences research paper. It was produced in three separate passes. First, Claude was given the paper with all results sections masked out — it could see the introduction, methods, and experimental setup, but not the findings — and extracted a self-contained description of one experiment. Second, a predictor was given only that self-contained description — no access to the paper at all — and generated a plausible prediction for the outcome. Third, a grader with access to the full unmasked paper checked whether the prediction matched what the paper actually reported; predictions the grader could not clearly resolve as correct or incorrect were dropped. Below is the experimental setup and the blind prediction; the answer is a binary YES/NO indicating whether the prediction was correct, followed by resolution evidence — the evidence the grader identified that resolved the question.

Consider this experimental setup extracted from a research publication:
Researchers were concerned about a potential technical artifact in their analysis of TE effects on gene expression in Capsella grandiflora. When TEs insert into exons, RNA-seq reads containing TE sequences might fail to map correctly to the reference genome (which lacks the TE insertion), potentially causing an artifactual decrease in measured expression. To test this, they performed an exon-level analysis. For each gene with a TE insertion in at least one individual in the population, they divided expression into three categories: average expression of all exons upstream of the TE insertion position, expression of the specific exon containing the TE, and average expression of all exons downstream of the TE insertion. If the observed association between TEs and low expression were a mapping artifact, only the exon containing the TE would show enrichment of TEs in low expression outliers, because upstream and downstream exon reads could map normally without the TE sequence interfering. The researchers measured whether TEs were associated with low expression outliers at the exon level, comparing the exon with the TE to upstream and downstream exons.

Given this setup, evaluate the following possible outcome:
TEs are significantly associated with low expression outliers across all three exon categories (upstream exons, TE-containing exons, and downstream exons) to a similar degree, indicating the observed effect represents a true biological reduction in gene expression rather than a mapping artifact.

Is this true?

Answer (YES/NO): YES